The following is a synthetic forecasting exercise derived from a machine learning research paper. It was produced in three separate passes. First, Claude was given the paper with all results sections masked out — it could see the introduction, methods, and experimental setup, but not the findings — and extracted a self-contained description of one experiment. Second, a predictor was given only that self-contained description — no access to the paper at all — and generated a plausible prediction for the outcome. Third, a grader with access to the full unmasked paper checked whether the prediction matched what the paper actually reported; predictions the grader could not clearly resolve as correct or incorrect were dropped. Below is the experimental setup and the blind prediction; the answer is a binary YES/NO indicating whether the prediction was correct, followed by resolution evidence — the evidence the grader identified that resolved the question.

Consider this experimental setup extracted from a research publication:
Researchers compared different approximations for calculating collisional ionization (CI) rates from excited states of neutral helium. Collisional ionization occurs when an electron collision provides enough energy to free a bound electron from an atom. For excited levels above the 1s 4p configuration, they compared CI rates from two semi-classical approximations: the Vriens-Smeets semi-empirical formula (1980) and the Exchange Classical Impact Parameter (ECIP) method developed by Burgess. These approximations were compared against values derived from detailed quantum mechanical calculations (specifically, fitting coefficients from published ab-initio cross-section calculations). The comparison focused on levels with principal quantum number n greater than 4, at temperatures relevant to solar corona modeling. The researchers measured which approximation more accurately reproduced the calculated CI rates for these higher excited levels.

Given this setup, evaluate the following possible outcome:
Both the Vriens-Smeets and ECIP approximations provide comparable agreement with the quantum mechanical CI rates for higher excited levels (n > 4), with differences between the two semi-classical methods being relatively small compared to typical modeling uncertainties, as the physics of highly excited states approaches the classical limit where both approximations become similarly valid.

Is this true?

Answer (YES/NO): NO